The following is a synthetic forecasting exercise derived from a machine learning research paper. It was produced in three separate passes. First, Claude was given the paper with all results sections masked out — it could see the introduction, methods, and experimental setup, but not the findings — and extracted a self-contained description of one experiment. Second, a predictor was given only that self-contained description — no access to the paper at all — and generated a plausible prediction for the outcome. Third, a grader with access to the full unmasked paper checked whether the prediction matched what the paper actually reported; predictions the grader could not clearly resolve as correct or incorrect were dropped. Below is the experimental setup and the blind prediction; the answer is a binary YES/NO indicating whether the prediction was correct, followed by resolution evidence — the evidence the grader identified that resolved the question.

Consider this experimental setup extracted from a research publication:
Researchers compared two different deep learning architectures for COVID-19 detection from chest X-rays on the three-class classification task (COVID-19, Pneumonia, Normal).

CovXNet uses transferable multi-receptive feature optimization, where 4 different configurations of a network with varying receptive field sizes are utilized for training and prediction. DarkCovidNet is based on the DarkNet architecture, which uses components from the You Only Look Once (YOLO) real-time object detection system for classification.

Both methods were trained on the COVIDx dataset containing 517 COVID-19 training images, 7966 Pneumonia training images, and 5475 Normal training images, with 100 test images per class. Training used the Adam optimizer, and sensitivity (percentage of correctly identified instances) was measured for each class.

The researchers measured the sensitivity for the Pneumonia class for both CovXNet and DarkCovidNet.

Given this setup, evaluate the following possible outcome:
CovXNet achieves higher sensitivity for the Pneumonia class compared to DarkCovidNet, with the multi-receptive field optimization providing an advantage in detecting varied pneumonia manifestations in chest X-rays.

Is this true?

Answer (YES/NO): NO